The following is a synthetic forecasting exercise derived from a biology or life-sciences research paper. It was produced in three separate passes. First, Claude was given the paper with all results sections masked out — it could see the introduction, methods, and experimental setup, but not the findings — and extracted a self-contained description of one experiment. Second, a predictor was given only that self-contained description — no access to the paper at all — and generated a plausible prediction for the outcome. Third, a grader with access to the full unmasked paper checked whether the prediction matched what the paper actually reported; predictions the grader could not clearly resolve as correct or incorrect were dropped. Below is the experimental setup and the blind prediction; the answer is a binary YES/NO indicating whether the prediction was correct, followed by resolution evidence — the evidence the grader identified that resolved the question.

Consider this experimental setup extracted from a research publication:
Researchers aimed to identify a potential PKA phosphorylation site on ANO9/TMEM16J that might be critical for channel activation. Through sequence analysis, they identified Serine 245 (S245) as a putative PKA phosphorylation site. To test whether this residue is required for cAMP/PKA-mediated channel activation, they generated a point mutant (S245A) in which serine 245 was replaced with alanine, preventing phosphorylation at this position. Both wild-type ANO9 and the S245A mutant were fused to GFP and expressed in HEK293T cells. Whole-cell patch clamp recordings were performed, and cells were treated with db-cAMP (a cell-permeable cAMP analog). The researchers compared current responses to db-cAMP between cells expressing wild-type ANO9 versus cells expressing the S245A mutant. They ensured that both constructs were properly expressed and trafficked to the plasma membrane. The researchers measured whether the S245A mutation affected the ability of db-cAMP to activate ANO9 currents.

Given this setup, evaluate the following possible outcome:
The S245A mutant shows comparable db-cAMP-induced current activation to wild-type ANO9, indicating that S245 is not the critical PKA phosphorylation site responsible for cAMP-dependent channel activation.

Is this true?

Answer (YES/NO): NO